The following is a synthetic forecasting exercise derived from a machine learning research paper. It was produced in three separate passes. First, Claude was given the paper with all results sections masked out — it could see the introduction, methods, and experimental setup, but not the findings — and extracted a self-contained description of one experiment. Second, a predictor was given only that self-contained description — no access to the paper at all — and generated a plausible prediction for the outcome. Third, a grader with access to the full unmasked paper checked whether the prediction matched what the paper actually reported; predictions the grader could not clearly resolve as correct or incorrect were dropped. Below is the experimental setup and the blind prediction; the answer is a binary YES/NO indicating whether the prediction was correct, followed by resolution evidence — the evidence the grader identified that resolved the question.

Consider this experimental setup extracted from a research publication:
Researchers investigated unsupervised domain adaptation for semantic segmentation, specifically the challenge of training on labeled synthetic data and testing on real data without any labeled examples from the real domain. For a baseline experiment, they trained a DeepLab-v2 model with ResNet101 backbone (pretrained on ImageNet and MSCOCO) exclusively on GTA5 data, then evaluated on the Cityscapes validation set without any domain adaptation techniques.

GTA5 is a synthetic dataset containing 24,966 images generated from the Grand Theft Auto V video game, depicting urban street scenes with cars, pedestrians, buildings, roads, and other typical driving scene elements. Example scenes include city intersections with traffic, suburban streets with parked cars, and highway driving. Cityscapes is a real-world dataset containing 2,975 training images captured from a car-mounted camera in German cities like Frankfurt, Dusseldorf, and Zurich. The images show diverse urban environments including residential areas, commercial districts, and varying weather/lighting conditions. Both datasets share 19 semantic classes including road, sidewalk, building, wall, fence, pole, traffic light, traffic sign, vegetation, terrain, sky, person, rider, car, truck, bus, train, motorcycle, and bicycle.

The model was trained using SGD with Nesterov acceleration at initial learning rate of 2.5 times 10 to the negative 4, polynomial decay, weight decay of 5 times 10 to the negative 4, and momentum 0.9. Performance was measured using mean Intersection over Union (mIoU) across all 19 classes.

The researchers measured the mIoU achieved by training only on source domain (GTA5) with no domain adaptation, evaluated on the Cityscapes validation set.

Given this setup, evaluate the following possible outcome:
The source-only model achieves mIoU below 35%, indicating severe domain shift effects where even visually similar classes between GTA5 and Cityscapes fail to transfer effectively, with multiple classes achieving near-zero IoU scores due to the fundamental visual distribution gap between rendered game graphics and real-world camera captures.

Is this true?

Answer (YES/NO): NO